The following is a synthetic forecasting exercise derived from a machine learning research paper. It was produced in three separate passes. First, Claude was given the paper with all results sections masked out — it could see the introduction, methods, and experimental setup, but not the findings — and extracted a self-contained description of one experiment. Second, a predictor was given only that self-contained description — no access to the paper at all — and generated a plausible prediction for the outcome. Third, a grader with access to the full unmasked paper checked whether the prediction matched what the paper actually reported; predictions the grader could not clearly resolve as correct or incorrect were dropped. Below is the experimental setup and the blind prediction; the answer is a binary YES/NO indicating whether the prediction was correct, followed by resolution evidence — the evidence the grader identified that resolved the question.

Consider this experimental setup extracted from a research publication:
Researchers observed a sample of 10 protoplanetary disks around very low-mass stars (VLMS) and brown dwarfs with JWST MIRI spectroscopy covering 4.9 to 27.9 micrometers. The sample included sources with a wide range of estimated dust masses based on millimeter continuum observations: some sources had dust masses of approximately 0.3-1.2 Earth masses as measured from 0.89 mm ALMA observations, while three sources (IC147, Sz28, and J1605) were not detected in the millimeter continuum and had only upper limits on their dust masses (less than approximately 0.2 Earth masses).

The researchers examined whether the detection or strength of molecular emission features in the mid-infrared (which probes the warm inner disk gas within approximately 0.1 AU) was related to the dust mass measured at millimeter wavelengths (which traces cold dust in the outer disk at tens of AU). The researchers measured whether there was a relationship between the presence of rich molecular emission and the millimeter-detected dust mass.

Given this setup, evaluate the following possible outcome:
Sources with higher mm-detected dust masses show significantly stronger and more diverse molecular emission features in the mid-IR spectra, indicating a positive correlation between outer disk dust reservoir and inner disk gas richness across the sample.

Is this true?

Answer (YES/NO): NO